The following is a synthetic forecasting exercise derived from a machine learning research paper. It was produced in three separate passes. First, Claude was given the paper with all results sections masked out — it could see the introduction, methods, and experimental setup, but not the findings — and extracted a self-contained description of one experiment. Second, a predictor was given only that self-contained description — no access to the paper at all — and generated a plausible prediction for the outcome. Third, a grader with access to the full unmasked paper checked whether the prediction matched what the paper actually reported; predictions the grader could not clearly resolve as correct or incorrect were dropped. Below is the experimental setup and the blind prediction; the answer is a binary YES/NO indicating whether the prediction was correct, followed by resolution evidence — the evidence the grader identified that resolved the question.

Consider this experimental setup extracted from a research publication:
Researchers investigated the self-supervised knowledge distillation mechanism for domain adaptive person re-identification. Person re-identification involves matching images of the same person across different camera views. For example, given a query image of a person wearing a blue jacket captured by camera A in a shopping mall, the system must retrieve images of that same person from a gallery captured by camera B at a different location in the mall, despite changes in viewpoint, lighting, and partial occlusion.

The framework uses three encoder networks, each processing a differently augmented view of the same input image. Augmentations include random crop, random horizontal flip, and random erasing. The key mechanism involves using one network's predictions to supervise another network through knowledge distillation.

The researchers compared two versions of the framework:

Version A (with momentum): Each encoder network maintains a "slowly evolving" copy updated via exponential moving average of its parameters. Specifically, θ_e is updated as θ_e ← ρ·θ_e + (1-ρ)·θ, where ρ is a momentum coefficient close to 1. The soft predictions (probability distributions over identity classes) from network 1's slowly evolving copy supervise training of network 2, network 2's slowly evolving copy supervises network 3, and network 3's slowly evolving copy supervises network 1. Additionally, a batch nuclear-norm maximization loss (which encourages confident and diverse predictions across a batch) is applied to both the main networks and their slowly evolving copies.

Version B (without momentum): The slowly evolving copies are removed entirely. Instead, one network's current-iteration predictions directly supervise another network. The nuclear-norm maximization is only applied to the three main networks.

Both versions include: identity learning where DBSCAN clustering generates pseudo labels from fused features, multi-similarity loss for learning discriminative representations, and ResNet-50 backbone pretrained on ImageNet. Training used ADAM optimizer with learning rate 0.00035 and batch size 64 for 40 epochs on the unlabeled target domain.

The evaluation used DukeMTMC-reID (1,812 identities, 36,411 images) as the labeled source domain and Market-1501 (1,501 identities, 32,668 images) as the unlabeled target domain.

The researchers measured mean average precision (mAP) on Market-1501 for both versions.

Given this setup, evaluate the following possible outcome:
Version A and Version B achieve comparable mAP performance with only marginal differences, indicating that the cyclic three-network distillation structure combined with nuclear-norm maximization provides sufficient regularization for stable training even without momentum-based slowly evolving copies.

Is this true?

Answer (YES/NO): NO